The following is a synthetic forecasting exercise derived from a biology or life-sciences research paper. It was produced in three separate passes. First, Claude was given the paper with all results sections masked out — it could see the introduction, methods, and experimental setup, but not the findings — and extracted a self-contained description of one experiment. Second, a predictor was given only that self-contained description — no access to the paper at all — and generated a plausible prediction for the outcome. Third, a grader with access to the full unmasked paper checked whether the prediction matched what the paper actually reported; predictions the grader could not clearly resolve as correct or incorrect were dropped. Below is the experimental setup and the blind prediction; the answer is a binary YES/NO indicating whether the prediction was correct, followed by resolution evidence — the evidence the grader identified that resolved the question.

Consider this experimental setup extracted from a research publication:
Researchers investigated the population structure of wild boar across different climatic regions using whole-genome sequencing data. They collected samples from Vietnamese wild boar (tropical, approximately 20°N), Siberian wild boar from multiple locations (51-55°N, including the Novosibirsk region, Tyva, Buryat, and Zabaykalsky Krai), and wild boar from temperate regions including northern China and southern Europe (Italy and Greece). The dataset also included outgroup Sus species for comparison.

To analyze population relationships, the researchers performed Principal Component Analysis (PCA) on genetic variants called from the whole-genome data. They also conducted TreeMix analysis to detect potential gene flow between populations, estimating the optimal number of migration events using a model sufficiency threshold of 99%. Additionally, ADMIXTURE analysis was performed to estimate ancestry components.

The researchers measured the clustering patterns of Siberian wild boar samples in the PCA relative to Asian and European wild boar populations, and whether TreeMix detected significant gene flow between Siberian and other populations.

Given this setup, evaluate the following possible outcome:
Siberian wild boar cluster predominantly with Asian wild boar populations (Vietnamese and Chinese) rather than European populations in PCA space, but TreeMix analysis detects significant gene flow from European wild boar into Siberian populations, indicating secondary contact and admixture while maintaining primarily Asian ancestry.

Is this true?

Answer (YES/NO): NO